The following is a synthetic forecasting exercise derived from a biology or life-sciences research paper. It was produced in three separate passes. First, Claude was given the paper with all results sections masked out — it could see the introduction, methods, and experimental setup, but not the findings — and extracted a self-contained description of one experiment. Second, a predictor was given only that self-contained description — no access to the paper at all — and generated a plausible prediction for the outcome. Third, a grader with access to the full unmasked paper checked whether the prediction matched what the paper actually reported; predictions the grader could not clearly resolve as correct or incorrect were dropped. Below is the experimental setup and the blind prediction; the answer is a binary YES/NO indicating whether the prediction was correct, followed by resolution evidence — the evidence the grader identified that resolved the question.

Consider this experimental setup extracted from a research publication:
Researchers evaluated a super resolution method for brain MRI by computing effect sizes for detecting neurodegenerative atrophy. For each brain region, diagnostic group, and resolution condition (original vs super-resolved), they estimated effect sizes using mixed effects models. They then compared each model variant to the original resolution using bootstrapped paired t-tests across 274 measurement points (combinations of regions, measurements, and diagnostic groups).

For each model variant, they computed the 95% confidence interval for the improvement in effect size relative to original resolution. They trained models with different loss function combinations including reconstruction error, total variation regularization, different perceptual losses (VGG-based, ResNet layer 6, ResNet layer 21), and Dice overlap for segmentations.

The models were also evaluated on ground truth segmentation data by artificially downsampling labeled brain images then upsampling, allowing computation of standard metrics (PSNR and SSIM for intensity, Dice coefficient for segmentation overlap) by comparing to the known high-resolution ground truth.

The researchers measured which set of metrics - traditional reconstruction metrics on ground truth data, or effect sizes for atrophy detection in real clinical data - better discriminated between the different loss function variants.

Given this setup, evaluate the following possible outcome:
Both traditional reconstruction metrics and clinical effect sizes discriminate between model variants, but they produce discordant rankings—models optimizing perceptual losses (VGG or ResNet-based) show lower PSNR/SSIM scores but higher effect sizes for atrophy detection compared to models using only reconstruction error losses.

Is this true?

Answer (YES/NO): NO